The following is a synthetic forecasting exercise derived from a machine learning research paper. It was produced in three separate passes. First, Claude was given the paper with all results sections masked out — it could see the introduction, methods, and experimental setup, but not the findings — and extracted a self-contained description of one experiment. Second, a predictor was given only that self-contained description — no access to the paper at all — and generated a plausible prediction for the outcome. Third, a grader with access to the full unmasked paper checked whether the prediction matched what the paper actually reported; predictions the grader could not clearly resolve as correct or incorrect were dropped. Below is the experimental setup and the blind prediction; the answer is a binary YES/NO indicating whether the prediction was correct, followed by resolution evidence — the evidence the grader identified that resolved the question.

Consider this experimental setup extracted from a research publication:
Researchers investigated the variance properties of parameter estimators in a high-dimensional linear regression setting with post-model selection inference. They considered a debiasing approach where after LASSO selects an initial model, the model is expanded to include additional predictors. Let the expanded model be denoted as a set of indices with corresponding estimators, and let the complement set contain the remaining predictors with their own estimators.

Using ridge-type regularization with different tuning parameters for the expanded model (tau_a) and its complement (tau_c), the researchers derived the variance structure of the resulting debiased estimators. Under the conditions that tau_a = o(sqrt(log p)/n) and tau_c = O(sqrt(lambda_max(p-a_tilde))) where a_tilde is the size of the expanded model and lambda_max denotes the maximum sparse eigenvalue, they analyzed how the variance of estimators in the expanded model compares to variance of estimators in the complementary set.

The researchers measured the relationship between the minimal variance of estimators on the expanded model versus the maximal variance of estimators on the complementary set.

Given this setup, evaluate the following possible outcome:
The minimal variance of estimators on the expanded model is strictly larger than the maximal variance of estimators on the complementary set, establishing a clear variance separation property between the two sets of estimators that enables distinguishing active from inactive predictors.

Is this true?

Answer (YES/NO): YES